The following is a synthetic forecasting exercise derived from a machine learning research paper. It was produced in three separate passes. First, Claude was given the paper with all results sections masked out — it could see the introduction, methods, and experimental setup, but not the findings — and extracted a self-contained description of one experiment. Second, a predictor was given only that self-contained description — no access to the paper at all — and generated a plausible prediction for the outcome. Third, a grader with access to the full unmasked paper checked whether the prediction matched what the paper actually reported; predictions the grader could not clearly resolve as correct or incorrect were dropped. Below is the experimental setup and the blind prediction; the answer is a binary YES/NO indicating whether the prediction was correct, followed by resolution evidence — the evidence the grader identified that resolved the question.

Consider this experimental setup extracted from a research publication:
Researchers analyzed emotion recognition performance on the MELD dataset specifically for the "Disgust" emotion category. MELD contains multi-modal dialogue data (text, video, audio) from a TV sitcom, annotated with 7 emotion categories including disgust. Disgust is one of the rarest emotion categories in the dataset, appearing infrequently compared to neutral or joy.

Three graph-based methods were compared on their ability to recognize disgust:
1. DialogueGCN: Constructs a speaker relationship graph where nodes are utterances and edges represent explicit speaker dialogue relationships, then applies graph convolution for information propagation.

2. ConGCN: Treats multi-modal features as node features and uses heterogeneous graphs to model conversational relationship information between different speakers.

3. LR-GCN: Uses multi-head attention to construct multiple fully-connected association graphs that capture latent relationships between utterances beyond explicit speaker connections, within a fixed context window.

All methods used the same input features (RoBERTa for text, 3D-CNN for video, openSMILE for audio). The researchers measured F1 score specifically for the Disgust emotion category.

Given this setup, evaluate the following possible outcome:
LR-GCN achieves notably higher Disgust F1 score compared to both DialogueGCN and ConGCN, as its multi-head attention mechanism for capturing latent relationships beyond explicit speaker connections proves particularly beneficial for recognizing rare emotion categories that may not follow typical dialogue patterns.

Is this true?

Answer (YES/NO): NO